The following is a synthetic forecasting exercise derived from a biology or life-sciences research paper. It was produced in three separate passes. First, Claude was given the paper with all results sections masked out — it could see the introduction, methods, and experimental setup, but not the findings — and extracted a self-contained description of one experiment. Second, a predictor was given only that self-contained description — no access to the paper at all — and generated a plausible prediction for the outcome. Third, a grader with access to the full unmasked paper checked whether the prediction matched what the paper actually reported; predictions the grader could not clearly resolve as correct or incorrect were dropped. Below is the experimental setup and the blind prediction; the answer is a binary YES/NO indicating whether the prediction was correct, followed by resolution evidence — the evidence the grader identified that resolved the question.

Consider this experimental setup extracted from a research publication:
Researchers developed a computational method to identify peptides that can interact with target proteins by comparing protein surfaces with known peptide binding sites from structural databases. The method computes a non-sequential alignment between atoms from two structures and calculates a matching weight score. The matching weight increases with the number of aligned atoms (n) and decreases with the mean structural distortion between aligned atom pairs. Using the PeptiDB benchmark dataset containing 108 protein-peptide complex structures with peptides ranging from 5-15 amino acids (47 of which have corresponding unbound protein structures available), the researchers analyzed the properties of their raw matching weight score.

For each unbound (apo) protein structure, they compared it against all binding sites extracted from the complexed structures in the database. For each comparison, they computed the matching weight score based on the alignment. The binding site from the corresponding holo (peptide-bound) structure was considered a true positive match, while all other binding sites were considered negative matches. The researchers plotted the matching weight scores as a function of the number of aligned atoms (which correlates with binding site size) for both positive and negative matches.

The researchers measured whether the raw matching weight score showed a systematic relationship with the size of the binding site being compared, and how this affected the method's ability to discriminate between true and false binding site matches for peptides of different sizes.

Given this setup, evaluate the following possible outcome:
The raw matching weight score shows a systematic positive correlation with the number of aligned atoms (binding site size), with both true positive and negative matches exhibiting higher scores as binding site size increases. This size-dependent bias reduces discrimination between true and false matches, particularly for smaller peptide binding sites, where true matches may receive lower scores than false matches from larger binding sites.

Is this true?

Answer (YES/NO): YES